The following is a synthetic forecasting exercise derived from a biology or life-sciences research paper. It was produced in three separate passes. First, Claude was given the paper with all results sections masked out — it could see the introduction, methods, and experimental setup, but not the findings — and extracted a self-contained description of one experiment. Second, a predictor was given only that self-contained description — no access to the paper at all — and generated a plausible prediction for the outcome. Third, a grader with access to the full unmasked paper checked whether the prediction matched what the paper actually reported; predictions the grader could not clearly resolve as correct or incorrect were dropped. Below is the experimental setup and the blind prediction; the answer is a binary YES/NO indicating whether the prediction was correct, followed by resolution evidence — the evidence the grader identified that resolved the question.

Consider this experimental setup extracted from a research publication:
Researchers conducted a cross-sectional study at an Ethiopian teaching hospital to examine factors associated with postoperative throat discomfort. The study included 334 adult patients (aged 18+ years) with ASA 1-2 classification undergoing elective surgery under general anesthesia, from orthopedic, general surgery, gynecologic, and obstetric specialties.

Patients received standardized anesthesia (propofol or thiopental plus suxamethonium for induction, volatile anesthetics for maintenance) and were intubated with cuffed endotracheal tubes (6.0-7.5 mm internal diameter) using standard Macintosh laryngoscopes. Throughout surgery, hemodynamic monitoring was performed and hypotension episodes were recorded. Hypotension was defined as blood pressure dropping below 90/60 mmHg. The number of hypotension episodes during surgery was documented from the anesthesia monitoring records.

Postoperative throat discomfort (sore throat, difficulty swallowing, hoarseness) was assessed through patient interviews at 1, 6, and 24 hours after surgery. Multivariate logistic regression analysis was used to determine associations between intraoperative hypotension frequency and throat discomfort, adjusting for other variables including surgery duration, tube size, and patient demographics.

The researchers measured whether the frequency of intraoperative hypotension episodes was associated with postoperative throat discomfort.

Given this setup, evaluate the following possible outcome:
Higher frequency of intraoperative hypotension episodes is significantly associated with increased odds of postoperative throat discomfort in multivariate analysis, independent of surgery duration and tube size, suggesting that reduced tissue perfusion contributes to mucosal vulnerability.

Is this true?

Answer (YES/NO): YES